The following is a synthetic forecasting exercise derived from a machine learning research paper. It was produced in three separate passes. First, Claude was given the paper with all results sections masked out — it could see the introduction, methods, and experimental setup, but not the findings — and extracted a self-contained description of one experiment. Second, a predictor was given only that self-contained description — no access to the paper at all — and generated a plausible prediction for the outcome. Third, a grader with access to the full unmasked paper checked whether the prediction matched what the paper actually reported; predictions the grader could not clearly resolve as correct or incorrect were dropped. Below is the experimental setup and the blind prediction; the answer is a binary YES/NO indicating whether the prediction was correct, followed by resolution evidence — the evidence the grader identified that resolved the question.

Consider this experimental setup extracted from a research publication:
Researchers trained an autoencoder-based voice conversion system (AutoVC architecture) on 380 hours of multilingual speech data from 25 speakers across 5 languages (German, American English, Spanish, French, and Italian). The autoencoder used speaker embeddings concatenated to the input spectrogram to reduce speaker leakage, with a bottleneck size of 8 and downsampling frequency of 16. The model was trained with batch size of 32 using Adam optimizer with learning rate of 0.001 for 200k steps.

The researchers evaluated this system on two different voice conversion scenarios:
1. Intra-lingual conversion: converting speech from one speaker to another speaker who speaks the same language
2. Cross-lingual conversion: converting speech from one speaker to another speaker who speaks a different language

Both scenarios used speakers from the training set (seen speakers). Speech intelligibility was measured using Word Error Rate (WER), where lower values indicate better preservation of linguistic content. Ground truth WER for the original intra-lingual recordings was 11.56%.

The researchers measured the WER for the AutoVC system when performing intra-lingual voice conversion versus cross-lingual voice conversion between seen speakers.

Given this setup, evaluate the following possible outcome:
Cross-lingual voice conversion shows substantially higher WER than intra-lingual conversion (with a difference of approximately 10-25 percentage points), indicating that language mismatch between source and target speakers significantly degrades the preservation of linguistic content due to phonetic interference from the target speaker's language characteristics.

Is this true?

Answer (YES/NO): YES